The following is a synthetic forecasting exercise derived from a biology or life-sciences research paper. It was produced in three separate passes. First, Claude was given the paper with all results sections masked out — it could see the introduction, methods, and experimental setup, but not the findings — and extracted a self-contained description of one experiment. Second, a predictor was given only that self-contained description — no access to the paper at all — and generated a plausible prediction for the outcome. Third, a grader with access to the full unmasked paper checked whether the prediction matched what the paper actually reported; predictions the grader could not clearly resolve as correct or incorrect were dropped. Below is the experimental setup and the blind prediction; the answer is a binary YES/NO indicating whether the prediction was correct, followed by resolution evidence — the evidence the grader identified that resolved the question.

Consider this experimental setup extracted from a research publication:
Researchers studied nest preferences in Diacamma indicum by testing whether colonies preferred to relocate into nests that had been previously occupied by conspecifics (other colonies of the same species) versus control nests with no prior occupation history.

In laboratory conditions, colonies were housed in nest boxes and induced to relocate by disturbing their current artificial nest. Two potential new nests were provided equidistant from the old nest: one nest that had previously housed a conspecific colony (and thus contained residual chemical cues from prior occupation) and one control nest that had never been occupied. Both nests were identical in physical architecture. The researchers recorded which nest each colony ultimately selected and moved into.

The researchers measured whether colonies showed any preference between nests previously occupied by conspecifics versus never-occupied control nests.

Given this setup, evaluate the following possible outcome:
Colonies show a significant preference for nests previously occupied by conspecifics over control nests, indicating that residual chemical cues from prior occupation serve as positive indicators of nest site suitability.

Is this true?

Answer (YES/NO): YES